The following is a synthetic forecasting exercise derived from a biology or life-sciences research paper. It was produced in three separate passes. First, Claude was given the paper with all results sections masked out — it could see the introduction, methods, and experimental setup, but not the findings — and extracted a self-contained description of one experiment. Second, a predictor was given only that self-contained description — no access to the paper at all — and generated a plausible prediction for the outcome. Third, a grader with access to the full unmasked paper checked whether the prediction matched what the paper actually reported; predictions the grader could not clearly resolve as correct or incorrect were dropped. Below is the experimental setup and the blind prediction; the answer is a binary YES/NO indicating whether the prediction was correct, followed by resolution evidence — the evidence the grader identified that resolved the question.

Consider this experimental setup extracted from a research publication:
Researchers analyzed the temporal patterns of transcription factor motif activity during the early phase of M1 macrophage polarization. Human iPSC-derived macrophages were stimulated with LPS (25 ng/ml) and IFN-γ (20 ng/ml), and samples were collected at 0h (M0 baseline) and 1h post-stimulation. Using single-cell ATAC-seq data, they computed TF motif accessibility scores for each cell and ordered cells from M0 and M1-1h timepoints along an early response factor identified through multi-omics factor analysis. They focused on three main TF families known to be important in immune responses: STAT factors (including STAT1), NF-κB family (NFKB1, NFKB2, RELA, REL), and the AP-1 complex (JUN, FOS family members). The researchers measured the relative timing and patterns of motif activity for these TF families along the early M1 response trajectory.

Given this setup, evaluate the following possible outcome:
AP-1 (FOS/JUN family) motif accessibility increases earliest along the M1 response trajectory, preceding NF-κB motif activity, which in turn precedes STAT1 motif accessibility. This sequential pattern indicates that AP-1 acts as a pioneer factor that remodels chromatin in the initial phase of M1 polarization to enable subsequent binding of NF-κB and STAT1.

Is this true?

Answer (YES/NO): NO